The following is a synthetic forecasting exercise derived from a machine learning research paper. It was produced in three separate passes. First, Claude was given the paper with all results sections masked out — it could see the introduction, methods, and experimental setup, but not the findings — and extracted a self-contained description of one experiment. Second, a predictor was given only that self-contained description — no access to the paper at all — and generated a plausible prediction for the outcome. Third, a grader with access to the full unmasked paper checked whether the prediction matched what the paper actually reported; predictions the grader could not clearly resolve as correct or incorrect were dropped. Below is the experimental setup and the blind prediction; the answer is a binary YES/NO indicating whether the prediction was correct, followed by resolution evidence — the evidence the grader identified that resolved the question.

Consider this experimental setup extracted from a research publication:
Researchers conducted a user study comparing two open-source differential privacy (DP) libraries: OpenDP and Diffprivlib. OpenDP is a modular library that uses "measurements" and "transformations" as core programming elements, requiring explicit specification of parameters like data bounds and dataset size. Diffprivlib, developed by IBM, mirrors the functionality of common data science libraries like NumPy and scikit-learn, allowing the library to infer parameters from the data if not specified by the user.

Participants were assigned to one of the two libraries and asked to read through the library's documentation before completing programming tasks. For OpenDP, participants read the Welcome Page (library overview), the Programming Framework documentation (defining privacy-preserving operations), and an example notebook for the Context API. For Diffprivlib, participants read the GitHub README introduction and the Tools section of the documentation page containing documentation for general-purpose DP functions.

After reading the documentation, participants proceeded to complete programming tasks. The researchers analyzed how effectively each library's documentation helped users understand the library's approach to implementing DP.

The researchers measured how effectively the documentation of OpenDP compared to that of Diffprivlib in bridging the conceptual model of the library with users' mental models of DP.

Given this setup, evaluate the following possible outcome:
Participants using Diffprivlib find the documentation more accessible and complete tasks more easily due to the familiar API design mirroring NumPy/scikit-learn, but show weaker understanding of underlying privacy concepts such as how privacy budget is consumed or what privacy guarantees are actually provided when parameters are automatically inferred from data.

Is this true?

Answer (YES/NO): YES